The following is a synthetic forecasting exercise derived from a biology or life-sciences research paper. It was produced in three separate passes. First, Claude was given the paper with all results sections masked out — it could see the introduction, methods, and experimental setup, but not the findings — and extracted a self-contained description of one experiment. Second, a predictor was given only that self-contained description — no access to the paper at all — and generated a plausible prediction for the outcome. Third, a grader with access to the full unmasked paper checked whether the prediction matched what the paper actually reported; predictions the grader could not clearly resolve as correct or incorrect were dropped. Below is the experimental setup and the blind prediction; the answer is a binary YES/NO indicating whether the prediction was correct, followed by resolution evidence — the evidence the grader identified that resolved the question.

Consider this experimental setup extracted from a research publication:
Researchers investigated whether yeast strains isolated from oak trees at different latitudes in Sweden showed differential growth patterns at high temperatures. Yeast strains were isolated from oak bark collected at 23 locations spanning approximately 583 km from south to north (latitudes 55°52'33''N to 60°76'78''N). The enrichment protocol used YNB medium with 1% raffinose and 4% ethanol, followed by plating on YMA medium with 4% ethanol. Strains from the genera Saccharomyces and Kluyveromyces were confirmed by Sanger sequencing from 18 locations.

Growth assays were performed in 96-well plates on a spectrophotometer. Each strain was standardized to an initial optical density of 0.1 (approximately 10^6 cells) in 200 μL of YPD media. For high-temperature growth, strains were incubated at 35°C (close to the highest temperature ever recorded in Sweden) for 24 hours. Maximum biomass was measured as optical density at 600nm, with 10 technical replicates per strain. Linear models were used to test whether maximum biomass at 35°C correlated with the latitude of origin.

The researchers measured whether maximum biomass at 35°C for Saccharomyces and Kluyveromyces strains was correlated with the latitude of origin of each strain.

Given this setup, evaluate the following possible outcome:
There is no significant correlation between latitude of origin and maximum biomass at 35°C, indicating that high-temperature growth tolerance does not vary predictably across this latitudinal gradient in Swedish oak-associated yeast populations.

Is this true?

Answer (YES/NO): NO